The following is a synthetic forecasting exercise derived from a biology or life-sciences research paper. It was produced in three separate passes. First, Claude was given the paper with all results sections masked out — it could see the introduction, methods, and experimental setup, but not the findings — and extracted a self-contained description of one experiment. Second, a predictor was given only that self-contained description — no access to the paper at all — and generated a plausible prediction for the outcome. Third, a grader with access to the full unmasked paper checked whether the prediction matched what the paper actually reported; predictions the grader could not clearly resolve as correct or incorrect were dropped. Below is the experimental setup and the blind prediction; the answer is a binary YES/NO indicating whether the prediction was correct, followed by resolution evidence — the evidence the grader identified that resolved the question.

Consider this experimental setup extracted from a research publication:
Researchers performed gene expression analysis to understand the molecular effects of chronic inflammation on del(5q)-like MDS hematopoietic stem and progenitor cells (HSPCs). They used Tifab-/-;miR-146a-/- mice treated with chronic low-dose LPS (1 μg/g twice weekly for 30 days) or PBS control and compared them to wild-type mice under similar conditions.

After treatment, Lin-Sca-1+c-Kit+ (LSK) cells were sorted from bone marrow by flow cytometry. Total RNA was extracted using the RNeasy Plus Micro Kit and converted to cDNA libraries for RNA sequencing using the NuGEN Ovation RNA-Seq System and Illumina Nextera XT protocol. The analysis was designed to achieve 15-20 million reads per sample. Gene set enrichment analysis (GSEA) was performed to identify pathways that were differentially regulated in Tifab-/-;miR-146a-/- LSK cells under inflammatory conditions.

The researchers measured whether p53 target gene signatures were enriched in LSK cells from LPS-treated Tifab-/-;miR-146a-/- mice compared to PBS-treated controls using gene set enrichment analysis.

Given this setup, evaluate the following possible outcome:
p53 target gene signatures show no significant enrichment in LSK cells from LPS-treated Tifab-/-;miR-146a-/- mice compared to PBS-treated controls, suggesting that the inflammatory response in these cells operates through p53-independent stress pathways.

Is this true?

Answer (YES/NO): NO